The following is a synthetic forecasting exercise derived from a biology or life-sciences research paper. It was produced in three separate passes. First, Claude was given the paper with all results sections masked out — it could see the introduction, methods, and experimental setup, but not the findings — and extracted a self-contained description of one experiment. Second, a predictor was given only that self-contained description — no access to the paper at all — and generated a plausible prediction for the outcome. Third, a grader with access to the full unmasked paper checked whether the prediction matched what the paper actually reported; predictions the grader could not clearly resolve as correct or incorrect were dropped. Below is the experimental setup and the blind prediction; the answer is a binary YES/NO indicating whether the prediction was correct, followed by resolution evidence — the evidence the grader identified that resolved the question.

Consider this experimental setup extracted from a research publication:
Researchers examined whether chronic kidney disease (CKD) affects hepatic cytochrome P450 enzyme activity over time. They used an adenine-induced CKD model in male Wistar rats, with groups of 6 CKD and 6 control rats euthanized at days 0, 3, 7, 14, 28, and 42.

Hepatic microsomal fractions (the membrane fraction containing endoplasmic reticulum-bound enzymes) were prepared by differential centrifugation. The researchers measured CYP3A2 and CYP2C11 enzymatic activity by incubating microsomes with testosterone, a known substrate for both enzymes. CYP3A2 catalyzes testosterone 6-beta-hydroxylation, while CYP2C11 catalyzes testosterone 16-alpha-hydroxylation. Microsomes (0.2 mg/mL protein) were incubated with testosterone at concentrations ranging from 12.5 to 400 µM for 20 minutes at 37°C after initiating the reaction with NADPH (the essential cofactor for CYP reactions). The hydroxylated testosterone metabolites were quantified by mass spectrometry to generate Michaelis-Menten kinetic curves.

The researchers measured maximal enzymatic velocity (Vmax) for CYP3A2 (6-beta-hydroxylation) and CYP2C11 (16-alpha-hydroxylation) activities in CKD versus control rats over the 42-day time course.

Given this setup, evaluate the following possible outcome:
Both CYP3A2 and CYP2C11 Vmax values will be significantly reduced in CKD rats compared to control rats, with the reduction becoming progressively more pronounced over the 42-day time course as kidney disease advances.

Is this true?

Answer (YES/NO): YES